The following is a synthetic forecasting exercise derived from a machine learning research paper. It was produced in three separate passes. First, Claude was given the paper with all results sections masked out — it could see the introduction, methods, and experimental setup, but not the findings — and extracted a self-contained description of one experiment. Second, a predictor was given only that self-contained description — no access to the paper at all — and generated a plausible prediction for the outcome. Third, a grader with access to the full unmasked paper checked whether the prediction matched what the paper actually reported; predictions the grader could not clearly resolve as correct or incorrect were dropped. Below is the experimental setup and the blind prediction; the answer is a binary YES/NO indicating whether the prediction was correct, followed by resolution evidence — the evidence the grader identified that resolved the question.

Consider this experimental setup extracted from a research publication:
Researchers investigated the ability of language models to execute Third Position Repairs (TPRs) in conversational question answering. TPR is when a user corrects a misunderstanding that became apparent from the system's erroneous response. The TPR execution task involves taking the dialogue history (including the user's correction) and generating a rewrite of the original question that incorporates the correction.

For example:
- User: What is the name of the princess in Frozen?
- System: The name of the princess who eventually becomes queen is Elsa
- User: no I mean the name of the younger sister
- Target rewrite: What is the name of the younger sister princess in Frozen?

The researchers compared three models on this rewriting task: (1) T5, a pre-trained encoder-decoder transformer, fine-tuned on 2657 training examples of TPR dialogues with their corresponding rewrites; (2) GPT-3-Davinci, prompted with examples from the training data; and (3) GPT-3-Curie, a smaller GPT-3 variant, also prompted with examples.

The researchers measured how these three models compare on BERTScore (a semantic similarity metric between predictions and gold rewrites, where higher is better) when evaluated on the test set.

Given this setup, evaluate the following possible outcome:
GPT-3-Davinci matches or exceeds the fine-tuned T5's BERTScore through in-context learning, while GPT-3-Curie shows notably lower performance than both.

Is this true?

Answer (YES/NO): NO